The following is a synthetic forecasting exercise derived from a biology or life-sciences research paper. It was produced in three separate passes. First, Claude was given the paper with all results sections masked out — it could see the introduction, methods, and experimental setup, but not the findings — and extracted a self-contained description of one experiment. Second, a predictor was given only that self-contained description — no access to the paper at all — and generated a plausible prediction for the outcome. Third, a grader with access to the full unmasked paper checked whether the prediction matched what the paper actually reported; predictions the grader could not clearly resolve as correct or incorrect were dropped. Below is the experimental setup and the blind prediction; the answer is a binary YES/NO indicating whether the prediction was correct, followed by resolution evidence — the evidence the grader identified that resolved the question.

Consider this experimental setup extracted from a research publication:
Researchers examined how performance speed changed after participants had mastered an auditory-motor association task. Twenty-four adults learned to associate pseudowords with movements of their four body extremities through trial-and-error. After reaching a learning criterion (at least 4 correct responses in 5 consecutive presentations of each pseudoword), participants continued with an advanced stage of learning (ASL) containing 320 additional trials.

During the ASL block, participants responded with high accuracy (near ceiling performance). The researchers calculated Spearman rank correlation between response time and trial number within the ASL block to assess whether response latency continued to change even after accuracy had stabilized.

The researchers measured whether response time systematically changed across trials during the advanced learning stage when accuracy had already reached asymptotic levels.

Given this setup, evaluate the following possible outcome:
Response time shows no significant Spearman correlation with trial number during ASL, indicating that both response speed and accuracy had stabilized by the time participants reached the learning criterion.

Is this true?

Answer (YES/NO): NO